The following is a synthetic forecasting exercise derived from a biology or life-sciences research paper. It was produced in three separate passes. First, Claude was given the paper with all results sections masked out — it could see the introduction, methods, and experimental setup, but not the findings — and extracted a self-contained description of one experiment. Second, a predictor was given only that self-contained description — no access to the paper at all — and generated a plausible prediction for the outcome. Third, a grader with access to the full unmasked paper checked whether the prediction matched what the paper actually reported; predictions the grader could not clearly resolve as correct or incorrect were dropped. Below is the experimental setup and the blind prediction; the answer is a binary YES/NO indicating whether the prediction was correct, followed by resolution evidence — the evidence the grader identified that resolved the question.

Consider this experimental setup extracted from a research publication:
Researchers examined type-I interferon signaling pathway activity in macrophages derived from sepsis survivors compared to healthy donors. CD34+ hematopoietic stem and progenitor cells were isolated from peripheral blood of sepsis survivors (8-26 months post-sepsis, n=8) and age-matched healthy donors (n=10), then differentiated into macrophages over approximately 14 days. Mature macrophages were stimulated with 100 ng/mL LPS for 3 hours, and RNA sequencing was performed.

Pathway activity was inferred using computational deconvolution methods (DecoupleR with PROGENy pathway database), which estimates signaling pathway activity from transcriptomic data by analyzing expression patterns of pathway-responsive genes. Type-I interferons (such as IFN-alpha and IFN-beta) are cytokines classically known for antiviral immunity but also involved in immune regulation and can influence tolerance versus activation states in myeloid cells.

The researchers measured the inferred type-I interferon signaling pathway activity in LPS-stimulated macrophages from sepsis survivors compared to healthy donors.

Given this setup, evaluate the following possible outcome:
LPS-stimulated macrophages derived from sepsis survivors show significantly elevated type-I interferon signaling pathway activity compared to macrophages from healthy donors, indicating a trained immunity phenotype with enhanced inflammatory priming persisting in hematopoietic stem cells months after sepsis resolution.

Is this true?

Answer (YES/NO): NO